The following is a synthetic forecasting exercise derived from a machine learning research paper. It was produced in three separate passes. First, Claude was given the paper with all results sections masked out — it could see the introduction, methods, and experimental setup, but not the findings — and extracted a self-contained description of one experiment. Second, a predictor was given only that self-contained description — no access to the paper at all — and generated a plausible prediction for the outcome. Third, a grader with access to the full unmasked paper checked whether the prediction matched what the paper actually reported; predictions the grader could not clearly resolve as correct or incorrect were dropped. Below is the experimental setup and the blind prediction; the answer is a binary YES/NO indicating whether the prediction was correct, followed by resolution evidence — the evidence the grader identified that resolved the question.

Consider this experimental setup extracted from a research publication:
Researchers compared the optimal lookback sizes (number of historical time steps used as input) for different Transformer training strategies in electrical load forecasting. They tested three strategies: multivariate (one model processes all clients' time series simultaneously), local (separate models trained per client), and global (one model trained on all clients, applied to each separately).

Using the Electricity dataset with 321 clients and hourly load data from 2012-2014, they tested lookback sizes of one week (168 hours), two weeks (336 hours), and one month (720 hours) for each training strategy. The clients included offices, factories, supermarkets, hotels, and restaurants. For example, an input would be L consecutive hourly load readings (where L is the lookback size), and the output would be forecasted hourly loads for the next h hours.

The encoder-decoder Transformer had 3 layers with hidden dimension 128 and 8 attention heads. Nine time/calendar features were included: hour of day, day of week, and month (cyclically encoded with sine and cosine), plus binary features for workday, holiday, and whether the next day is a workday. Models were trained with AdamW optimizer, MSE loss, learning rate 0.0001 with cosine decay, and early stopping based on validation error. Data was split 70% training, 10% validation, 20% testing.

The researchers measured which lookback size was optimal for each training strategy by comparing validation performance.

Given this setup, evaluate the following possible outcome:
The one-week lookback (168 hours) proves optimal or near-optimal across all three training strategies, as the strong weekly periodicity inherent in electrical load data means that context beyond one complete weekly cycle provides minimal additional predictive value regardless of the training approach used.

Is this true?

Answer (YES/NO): NO